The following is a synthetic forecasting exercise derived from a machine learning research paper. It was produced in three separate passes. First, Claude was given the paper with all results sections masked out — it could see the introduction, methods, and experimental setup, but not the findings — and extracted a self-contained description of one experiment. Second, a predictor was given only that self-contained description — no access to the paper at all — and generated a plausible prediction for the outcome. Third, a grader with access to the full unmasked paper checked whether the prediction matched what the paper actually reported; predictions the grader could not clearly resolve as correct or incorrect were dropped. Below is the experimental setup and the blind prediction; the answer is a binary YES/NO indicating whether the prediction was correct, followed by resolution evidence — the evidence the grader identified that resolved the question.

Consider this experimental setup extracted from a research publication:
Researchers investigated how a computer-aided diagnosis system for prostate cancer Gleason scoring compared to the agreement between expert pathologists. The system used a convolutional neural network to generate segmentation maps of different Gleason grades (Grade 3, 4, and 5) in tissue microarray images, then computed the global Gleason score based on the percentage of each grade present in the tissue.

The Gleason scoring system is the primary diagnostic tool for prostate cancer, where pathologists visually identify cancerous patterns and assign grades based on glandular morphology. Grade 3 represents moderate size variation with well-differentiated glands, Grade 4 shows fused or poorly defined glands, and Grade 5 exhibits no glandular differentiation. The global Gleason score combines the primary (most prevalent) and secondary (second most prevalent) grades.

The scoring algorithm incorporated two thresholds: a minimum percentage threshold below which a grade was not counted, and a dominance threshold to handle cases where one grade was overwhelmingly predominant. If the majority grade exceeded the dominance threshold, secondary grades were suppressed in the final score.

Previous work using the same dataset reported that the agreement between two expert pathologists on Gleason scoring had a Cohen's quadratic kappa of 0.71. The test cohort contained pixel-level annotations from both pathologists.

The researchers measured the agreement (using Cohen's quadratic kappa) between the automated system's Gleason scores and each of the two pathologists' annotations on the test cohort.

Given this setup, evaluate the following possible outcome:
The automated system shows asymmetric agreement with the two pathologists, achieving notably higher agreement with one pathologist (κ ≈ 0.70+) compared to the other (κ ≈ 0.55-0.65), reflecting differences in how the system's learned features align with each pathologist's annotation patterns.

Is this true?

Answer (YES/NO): NO